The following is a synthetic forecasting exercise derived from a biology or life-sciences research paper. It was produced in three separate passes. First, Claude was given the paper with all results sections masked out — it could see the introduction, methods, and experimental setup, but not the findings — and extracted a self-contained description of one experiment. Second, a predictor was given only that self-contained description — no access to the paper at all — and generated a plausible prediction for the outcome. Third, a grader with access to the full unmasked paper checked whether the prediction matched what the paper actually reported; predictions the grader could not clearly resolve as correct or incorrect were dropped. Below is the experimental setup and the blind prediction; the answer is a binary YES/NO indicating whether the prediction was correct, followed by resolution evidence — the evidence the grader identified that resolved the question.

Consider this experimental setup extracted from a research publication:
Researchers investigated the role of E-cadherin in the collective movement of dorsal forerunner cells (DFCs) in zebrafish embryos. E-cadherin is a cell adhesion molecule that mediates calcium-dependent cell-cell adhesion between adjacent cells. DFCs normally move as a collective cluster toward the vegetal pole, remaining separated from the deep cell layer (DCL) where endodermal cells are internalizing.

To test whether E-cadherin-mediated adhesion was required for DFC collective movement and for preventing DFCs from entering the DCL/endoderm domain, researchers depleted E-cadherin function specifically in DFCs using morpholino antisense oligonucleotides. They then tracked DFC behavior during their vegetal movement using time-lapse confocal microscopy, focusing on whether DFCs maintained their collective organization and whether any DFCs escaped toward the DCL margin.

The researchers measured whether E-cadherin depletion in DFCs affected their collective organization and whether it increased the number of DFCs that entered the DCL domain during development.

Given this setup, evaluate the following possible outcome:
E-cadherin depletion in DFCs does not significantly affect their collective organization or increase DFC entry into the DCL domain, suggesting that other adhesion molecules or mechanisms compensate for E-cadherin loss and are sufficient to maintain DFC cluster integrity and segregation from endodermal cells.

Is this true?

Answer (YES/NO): NO